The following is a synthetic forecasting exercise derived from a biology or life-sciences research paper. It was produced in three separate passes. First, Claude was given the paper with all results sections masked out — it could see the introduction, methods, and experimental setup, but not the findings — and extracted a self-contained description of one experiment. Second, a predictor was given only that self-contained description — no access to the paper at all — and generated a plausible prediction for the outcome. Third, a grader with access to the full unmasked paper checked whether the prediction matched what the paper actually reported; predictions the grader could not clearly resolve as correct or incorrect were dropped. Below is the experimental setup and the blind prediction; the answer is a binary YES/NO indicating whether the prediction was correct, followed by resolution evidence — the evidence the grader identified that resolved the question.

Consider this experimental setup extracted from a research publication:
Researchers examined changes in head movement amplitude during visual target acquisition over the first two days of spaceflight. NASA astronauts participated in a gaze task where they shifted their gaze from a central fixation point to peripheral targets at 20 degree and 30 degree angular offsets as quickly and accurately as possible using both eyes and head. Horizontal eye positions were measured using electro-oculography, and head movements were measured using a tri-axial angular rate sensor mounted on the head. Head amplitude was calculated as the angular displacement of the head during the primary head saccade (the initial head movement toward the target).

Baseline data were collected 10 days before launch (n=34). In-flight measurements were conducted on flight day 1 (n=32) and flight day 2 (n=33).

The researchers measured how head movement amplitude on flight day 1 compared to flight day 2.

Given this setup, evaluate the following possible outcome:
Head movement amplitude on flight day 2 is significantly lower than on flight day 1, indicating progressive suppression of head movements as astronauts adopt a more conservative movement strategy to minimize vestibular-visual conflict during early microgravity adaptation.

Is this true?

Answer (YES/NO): YES